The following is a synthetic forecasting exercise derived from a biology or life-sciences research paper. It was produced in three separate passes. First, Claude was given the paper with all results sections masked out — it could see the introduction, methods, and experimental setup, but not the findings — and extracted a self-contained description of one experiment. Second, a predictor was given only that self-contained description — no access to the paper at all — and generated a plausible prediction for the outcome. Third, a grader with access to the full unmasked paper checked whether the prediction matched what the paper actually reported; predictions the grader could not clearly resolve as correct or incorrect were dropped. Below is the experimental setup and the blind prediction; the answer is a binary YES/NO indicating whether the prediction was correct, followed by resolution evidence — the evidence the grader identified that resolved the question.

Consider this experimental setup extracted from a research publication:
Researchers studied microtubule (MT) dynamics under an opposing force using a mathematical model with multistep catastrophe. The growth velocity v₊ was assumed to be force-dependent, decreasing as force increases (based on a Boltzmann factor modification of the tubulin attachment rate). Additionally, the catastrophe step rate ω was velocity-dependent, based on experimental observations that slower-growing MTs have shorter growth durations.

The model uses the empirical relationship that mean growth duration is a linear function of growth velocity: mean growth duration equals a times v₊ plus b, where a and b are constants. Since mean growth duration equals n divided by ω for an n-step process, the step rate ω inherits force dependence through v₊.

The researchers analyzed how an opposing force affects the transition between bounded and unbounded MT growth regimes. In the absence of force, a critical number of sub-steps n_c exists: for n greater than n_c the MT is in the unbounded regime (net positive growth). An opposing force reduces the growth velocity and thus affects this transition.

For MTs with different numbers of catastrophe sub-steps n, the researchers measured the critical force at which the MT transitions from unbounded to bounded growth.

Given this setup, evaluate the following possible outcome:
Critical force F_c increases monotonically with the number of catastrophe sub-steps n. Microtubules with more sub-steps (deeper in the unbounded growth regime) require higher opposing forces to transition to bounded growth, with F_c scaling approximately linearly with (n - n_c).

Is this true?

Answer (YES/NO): NO